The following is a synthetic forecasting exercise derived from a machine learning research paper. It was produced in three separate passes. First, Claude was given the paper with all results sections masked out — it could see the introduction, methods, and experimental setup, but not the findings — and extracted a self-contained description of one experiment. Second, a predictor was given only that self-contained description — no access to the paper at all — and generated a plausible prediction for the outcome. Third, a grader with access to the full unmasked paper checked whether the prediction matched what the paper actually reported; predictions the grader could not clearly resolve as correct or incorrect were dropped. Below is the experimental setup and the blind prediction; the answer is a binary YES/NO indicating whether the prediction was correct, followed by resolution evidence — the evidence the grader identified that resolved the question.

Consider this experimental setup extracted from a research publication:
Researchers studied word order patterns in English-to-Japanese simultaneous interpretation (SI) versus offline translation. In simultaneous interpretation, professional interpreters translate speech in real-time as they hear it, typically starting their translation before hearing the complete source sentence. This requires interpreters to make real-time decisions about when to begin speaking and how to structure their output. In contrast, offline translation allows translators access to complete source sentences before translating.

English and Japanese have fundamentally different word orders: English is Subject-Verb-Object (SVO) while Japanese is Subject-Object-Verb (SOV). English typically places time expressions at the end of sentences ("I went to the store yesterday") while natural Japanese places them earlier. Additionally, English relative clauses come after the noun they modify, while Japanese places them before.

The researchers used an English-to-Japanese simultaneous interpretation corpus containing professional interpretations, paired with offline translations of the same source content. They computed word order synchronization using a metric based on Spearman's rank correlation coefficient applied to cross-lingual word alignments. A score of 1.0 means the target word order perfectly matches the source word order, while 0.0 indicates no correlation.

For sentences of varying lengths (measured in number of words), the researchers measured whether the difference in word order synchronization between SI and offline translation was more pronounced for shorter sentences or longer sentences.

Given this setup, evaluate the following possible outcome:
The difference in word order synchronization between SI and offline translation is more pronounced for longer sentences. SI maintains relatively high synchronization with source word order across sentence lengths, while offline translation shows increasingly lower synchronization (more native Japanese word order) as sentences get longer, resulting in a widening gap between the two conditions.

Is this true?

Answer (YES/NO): NO